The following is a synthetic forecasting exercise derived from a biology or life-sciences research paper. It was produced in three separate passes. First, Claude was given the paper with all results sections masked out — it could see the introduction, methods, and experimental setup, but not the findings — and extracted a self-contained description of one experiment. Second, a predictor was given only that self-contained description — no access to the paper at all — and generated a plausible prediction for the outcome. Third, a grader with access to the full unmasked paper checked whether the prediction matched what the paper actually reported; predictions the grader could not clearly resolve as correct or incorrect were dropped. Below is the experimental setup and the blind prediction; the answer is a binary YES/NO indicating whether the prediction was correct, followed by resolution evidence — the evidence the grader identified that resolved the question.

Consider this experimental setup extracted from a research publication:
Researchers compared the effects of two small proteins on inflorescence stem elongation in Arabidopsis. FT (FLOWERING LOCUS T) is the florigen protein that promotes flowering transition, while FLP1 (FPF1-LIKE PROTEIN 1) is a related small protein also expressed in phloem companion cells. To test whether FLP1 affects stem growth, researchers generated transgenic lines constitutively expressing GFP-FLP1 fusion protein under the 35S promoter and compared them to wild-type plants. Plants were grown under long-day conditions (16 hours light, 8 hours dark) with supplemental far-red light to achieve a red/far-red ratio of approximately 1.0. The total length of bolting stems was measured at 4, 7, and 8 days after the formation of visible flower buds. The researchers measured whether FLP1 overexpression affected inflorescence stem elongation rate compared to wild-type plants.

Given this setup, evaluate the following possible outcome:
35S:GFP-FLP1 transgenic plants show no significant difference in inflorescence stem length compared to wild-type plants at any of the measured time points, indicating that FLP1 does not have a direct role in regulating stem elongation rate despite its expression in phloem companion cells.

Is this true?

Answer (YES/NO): NO